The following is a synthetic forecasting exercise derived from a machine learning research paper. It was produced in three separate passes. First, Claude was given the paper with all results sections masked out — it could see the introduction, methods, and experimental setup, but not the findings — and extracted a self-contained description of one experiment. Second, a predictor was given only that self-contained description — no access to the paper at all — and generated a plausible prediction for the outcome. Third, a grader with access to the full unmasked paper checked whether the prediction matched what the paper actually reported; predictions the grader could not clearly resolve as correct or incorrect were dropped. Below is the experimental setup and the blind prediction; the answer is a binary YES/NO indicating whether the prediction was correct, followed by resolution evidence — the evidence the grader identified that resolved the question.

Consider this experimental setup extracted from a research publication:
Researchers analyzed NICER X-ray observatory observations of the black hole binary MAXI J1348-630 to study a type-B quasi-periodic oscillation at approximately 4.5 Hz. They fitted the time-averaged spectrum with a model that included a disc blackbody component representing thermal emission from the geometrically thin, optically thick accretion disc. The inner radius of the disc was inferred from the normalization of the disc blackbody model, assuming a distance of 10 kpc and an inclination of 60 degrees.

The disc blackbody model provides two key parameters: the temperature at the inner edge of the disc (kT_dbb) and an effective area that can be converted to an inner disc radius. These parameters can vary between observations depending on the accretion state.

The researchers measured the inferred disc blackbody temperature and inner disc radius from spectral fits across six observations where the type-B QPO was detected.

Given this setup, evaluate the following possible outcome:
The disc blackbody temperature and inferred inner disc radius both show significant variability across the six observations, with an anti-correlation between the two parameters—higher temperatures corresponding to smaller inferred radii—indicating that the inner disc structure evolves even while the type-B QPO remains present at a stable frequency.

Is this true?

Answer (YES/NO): NO